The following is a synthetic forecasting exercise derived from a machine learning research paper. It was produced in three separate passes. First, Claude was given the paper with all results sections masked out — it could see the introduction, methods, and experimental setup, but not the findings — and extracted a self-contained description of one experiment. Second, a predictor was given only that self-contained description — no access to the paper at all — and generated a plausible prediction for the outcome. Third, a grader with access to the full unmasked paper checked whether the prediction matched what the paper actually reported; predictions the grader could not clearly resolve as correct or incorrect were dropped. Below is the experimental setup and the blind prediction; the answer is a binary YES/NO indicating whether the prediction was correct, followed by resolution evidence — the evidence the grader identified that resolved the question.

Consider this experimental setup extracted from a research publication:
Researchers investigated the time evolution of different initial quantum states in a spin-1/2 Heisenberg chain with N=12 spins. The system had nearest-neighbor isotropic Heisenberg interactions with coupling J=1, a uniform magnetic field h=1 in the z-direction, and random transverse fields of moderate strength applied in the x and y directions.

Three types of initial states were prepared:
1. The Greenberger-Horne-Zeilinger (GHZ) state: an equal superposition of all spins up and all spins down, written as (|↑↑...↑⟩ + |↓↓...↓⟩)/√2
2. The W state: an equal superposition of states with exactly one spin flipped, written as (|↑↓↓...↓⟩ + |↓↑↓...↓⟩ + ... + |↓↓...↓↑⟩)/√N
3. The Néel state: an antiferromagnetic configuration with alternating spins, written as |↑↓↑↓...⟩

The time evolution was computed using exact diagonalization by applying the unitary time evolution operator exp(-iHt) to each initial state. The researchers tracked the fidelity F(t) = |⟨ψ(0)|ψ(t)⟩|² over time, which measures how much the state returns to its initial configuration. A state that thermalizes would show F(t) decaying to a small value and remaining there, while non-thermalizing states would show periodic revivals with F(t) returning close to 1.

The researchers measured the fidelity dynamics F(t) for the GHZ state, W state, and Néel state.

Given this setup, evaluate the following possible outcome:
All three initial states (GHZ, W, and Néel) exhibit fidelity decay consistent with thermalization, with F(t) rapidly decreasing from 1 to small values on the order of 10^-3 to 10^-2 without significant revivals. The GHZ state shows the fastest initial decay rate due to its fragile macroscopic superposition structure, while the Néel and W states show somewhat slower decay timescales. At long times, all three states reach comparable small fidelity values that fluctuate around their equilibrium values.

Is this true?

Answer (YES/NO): NO